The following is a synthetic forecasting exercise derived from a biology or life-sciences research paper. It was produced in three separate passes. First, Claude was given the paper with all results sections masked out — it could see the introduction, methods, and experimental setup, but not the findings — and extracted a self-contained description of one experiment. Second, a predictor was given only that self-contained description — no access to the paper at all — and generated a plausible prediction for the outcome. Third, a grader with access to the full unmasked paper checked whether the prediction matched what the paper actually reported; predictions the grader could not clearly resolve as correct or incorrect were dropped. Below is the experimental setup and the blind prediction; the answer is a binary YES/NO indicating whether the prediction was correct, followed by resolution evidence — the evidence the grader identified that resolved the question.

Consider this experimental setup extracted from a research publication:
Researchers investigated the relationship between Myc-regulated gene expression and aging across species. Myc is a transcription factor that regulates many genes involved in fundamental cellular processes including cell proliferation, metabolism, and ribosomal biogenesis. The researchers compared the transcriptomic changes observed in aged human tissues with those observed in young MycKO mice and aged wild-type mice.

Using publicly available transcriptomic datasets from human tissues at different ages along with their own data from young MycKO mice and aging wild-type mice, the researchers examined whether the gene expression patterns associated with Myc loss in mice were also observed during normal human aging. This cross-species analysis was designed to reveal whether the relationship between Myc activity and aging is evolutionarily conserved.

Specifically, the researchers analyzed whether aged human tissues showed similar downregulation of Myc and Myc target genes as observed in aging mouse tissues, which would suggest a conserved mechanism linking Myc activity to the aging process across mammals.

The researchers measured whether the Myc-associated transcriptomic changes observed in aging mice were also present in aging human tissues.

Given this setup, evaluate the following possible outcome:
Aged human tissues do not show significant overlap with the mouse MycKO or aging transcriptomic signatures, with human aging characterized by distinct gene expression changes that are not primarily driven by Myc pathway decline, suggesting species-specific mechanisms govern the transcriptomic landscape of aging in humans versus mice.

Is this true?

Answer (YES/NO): NO